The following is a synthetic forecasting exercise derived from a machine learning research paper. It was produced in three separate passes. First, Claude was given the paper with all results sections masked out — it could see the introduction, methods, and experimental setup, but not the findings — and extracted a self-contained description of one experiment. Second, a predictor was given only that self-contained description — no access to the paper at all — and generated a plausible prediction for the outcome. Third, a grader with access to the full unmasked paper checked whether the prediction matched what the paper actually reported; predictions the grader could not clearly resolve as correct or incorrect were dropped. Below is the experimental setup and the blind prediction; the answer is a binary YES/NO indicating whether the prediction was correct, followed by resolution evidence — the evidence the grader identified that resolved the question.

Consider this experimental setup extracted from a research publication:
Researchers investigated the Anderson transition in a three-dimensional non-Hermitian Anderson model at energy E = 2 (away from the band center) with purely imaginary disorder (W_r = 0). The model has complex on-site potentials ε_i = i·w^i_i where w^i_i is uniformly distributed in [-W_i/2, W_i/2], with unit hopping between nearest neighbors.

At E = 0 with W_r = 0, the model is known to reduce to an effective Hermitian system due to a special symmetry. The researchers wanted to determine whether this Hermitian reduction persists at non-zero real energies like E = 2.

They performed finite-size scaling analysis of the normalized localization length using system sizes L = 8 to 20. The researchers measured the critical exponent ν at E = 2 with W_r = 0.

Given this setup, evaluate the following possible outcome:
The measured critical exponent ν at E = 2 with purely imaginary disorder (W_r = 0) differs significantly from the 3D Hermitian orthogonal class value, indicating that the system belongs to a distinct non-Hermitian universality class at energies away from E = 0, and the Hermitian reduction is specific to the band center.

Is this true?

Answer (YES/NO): YES